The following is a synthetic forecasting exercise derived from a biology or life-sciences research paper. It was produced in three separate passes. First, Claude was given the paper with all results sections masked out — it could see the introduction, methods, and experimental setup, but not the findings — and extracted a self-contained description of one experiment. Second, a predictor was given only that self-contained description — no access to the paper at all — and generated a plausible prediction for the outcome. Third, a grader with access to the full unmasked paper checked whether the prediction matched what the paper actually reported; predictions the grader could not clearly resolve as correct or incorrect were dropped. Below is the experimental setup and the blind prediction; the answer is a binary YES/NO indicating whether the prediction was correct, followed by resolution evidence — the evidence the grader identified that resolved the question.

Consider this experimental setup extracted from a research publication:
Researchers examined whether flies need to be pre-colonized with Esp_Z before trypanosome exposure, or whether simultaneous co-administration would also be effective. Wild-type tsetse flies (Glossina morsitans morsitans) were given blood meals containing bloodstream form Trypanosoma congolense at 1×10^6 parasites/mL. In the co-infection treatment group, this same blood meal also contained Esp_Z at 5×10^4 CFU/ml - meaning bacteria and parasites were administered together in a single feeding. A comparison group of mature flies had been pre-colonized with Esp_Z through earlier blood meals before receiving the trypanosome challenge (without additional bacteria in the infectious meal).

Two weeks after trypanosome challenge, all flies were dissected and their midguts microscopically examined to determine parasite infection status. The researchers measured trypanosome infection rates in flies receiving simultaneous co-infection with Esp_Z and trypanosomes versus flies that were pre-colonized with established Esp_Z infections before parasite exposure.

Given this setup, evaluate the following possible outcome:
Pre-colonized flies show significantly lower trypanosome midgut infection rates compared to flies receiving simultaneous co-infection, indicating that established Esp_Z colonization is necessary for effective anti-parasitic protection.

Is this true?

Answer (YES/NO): YES